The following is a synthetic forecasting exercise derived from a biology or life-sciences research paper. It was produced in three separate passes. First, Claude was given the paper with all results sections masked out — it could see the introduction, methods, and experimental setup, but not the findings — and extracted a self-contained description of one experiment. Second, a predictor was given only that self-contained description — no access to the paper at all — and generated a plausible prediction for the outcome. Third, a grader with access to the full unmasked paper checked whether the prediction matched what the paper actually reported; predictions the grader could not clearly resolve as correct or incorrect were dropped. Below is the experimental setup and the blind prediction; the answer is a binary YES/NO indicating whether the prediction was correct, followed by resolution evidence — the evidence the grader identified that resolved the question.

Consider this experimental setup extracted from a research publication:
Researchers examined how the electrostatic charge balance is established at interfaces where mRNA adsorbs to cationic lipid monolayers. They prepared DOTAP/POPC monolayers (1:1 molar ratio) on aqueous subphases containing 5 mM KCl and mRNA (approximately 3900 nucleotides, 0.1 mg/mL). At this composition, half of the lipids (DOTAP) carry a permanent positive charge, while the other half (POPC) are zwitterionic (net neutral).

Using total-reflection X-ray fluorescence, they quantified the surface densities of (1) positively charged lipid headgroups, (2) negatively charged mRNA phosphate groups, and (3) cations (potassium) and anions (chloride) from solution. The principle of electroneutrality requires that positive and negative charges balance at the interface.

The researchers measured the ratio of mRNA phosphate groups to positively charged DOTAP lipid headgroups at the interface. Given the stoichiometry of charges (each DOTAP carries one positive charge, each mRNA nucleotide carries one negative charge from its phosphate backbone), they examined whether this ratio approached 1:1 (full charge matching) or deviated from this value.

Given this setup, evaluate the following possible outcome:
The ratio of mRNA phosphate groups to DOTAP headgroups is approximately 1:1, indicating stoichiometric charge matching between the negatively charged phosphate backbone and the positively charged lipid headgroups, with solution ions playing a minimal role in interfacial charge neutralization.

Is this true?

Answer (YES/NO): NO